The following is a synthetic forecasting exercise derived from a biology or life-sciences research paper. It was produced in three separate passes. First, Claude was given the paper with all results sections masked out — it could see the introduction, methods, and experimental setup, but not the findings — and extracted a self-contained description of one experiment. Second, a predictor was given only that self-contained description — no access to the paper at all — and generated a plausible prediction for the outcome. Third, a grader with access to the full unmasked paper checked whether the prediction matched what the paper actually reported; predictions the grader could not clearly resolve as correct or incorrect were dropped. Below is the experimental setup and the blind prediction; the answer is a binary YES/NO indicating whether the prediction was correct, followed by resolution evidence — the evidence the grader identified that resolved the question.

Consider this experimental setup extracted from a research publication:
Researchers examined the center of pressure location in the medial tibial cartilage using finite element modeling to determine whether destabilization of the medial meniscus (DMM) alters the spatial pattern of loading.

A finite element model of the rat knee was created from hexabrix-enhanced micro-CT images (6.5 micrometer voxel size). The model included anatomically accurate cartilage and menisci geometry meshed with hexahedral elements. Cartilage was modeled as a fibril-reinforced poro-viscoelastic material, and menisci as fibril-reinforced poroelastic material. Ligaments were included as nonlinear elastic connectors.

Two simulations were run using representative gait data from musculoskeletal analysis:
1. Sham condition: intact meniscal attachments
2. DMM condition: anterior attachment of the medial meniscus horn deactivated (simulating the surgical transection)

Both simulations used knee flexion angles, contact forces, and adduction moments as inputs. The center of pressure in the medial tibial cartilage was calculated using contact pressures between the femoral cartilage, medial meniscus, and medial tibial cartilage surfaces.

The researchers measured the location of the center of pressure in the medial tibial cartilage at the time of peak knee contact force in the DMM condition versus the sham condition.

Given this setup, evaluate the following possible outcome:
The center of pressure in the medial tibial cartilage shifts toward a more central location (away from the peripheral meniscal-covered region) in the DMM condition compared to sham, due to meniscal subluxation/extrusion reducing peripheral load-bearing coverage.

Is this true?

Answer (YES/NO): NO